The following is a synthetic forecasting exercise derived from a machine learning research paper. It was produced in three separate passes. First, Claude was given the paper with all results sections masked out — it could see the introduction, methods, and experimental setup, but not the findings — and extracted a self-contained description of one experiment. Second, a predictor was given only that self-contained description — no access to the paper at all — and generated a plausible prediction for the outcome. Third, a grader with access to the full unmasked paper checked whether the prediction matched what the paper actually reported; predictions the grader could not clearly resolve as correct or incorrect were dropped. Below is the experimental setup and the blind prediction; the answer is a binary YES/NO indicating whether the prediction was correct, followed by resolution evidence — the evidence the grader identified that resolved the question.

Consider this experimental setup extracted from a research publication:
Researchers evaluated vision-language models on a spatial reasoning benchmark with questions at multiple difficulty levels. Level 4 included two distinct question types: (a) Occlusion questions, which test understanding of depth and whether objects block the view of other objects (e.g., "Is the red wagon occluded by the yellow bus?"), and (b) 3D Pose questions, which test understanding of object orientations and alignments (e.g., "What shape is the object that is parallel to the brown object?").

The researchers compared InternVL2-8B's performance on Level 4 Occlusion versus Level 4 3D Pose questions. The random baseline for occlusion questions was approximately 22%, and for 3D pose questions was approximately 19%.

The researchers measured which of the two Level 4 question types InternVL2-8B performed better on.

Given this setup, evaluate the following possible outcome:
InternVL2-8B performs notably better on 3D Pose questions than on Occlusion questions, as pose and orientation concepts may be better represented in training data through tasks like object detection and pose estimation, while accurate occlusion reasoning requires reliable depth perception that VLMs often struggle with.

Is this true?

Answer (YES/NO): NO